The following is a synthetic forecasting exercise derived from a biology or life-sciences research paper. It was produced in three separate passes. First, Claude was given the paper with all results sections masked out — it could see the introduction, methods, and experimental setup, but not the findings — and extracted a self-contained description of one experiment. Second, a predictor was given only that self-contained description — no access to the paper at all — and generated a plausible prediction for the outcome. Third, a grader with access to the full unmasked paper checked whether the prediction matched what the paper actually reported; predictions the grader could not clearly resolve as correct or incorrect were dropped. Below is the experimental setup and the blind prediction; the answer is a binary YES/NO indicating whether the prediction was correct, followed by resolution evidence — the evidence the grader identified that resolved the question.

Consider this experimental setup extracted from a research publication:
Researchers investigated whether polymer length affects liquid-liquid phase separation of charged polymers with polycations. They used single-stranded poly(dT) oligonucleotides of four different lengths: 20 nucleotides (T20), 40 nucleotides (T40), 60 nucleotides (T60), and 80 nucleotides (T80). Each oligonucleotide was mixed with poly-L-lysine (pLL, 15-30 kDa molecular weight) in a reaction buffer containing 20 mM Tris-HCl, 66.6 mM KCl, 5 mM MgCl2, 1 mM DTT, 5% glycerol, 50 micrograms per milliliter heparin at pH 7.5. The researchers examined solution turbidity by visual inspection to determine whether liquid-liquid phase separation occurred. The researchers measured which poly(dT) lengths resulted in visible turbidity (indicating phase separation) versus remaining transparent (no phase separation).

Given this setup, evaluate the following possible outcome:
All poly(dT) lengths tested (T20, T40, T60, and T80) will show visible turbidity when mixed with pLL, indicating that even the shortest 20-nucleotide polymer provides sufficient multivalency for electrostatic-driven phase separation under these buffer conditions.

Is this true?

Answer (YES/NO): NO